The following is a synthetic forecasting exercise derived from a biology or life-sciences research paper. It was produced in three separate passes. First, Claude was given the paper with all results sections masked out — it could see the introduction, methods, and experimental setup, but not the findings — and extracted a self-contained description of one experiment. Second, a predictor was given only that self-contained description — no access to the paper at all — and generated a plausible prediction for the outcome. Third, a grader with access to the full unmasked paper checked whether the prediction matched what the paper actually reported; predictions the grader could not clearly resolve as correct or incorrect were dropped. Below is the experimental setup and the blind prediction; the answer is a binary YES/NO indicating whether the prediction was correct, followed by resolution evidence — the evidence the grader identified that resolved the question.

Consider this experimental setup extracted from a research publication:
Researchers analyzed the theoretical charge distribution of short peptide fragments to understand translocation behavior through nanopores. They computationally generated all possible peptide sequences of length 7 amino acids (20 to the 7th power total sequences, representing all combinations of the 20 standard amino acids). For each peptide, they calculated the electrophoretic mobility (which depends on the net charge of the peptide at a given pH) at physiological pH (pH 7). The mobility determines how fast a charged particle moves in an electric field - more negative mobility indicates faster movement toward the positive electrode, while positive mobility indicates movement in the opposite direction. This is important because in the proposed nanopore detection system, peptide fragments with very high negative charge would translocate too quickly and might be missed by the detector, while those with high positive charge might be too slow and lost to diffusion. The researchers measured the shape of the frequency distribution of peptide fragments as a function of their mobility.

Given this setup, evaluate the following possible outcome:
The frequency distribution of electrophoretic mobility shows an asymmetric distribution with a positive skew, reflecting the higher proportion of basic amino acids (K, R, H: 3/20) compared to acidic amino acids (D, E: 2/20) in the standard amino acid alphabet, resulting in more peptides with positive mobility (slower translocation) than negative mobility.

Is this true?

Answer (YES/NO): NO